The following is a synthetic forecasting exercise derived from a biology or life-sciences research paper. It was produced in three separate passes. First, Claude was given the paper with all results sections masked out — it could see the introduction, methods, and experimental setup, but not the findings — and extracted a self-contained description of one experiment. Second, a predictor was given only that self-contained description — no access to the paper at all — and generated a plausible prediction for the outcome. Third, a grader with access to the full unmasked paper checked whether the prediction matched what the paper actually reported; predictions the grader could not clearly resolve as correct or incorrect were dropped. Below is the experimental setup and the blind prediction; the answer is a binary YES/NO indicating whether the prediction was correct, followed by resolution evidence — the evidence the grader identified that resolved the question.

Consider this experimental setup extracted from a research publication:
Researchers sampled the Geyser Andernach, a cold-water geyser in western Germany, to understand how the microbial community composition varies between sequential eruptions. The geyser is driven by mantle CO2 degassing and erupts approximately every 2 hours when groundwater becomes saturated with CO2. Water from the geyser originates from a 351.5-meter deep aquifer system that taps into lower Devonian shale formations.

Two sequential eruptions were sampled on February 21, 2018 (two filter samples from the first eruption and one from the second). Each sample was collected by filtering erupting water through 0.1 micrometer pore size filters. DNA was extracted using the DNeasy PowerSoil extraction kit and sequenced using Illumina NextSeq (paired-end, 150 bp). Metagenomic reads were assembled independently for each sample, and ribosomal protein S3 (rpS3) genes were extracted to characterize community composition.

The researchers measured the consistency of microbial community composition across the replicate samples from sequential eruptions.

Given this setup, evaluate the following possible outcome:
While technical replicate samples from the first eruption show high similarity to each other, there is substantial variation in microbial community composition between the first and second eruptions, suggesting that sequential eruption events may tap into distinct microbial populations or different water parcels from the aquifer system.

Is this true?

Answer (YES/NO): NO